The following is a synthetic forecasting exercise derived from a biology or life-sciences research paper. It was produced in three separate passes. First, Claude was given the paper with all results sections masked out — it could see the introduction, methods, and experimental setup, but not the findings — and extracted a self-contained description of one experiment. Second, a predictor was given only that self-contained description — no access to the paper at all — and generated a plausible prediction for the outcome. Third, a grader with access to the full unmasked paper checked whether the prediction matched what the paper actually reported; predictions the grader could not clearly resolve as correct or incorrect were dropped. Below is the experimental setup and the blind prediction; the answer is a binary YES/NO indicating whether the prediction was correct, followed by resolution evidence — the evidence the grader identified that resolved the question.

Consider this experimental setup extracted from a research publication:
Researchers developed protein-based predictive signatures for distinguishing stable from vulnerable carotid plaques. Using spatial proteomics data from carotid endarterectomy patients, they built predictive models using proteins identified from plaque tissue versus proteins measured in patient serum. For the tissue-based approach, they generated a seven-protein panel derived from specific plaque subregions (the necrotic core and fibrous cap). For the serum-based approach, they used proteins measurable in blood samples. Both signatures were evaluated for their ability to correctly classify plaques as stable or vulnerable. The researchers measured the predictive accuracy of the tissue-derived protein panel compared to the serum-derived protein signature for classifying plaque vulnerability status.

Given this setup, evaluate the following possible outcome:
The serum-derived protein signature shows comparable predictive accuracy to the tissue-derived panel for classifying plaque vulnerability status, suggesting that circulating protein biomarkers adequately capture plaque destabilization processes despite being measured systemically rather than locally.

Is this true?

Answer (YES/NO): NO